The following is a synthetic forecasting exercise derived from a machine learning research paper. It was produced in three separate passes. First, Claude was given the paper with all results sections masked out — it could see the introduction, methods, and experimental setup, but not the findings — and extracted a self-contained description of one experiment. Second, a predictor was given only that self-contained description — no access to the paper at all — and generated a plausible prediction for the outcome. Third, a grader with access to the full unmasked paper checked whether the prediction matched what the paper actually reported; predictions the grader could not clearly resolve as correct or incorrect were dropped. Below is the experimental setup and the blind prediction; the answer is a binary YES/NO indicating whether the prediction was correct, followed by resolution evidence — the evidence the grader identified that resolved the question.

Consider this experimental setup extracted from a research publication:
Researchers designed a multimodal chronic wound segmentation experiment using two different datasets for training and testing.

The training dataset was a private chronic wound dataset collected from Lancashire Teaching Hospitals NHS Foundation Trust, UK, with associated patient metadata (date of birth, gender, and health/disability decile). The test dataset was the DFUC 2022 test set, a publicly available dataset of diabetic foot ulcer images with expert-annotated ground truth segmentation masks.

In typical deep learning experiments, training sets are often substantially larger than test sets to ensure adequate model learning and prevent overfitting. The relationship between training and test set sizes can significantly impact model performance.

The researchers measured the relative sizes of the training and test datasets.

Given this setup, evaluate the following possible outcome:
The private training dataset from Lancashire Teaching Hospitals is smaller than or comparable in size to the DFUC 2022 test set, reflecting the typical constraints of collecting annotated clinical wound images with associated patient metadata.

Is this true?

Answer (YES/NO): YES